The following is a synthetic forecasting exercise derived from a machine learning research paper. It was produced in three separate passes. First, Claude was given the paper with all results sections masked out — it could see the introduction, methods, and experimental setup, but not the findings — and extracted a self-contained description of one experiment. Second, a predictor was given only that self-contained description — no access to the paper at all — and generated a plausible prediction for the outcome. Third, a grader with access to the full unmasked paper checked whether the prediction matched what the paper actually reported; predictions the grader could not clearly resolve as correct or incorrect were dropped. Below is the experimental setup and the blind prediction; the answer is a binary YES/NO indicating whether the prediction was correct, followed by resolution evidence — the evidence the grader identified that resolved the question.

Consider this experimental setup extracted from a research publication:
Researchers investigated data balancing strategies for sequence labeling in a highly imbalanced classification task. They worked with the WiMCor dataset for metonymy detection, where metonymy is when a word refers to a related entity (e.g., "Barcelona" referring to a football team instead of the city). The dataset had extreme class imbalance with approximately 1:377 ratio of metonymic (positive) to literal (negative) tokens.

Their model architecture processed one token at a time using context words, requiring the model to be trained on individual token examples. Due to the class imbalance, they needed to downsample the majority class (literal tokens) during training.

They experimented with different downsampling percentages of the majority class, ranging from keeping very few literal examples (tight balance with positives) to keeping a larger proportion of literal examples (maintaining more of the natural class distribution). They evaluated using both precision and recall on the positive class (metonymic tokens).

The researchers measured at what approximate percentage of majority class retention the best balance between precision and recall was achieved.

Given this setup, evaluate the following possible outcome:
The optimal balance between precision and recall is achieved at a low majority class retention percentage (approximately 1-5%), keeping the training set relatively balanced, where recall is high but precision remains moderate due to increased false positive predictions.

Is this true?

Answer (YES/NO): NO